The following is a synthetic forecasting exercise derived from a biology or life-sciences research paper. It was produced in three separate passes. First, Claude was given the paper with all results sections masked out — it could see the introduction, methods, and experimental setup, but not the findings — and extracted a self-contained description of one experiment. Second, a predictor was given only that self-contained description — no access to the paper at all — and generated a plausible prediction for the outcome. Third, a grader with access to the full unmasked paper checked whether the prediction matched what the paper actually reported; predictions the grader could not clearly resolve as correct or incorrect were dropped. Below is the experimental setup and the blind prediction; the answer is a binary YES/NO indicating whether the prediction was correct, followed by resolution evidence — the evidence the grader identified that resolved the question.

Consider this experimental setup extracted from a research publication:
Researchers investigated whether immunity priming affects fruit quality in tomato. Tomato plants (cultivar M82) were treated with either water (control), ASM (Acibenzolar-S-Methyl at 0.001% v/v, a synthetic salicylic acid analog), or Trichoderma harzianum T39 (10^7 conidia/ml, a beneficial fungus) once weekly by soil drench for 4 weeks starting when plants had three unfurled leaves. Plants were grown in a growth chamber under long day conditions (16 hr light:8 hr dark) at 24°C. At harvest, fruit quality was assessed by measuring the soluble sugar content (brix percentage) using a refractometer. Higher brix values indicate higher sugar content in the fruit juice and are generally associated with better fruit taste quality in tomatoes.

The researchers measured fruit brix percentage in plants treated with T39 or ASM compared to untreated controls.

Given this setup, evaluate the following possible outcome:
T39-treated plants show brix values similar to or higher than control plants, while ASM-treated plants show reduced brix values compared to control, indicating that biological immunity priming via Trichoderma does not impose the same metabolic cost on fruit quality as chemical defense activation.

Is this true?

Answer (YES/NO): NO